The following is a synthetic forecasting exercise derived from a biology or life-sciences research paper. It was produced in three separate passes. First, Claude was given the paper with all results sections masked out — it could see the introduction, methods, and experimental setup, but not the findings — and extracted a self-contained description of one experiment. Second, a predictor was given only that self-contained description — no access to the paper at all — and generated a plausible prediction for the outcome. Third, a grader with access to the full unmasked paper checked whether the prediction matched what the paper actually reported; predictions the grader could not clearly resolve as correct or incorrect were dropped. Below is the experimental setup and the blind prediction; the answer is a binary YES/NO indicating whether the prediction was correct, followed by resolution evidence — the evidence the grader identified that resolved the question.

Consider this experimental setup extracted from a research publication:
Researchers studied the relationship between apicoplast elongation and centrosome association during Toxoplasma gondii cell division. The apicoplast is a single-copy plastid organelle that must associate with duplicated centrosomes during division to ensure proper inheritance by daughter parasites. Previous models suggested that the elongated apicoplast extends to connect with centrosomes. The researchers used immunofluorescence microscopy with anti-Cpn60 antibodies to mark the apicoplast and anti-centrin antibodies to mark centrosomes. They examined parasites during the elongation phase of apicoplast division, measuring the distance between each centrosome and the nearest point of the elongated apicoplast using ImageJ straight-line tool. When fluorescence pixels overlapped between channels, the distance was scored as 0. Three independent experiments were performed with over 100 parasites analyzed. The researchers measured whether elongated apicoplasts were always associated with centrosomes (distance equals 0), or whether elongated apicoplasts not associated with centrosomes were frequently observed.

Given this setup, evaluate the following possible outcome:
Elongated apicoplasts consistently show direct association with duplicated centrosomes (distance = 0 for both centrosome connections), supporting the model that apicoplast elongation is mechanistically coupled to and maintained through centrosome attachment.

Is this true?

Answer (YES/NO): NO